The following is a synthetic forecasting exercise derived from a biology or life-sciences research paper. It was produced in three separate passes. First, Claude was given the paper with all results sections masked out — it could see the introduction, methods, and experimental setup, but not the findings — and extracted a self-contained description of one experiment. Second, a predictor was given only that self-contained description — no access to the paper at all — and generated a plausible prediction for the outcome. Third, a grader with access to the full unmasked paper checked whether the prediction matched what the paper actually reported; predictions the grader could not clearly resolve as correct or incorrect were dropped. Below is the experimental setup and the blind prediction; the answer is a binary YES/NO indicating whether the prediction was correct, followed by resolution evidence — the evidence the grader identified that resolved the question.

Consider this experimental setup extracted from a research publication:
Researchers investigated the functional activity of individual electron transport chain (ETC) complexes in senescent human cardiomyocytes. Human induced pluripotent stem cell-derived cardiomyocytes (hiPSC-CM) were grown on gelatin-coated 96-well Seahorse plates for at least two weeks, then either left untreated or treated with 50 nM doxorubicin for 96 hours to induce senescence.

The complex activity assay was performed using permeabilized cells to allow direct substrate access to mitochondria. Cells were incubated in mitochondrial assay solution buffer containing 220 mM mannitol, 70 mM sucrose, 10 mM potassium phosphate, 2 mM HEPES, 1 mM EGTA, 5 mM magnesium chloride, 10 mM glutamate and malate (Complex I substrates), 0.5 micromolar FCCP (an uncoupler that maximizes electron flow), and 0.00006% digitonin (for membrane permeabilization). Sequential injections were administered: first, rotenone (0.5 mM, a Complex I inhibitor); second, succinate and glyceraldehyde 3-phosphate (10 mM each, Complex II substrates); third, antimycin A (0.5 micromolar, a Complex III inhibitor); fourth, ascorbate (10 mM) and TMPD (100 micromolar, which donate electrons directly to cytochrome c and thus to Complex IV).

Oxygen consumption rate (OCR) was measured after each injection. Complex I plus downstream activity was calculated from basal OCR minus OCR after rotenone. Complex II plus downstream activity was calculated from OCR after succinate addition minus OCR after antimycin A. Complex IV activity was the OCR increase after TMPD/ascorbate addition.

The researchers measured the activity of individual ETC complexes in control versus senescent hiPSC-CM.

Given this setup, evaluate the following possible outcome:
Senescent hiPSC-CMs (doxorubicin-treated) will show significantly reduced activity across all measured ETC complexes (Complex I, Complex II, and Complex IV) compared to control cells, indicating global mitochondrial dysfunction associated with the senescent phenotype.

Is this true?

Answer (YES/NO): NO